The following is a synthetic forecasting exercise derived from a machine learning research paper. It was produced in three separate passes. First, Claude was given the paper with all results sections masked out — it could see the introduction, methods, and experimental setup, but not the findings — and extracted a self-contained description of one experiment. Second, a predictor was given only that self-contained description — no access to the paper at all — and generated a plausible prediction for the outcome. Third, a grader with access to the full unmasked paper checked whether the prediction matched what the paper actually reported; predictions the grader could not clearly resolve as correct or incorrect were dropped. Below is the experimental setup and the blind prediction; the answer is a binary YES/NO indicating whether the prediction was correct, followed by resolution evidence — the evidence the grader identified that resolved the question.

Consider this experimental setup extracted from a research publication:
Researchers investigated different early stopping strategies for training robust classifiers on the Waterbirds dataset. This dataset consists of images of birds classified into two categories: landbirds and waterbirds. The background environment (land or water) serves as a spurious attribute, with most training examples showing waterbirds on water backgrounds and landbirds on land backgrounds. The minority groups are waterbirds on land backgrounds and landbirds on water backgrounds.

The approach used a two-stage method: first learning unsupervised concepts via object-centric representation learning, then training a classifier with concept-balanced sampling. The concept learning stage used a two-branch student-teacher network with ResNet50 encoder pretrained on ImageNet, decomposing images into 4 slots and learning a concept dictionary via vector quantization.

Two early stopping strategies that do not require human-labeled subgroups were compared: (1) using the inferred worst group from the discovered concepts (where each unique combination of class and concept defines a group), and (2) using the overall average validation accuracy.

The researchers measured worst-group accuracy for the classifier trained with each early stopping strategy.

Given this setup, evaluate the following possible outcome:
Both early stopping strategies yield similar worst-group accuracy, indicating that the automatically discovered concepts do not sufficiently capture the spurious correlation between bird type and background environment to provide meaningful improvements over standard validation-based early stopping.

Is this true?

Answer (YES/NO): NO